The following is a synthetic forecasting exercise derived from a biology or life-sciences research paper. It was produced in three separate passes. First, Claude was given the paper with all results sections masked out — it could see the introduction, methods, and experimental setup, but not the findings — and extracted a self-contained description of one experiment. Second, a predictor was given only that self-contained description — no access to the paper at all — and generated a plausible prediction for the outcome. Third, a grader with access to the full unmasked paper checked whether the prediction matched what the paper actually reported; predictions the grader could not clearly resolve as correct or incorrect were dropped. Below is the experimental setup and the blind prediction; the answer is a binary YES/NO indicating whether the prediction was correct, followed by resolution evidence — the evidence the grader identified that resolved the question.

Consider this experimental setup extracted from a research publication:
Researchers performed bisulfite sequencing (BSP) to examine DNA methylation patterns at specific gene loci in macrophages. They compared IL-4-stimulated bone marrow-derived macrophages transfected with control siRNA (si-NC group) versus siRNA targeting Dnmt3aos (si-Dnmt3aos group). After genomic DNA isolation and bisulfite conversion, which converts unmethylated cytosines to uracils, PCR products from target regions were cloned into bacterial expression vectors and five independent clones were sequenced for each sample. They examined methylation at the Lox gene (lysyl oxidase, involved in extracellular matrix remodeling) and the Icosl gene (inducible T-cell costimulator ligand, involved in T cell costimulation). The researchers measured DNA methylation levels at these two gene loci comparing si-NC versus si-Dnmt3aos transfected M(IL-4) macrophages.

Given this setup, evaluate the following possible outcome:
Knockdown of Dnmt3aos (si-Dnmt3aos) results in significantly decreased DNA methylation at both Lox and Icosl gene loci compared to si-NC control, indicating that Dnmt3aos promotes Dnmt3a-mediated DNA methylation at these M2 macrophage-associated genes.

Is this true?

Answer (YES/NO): NO